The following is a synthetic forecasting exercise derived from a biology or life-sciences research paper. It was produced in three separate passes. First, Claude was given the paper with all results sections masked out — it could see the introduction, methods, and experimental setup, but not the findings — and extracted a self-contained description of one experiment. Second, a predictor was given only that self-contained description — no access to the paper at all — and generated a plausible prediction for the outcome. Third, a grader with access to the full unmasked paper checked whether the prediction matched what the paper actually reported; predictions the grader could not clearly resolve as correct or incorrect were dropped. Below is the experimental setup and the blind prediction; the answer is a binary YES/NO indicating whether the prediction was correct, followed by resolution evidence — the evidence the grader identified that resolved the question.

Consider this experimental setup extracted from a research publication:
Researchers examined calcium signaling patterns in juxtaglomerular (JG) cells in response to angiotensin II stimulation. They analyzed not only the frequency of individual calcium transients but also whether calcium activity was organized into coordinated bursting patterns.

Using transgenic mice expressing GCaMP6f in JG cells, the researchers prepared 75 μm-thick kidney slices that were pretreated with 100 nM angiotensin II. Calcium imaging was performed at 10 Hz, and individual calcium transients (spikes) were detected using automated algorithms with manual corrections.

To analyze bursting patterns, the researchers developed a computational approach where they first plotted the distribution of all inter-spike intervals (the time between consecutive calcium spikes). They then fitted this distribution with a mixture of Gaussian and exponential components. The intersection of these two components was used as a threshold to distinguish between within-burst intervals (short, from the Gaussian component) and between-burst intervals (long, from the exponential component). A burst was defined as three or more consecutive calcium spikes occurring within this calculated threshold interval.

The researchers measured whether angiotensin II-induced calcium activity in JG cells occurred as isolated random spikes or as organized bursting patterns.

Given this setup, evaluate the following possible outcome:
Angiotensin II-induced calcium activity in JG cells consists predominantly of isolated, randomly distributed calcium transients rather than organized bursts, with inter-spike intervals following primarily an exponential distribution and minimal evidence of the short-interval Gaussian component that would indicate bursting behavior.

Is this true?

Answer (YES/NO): NO